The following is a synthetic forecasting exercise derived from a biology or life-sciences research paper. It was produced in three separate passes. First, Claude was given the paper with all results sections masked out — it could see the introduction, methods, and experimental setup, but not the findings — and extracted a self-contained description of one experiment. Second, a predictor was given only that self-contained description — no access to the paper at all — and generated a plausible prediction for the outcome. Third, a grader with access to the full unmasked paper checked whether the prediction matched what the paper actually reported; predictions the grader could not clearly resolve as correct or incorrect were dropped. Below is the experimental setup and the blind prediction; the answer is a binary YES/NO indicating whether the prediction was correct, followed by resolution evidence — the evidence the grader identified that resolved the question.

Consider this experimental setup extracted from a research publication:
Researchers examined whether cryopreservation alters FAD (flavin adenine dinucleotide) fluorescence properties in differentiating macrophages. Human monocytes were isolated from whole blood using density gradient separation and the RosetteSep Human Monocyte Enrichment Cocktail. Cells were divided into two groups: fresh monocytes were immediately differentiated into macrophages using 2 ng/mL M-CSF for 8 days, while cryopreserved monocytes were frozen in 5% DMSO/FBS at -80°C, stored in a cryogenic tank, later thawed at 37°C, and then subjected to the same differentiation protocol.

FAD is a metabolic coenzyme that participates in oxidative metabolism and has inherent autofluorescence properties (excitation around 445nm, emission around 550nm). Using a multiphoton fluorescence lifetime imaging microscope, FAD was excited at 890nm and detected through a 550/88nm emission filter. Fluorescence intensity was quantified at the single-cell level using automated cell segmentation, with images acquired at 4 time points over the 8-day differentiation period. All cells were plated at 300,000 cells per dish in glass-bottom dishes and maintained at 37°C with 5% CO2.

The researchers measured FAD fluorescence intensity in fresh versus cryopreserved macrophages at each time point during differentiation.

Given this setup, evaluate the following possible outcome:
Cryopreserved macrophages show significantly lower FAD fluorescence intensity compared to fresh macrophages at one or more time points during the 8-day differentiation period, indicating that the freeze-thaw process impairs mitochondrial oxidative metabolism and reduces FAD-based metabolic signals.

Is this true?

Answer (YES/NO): NO